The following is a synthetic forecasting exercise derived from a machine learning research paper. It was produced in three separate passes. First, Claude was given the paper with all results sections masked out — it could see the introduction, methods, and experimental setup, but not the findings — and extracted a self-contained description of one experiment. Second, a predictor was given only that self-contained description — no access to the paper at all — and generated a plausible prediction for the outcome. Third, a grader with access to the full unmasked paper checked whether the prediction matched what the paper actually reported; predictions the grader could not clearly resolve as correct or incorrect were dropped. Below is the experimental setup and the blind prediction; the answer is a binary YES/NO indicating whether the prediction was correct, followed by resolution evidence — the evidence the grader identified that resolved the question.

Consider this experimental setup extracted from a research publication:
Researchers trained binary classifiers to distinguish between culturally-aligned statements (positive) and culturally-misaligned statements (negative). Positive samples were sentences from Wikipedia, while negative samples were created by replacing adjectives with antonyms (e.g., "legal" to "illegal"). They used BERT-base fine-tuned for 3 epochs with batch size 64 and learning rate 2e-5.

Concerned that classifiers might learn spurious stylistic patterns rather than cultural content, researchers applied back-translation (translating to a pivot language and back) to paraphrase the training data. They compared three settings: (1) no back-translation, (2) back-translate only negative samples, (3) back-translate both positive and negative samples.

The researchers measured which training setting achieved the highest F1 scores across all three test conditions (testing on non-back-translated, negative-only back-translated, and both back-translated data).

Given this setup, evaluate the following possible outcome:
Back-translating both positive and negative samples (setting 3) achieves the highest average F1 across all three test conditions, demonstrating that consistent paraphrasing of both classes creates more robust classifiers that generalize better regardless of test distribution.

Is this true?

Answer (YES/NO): YES